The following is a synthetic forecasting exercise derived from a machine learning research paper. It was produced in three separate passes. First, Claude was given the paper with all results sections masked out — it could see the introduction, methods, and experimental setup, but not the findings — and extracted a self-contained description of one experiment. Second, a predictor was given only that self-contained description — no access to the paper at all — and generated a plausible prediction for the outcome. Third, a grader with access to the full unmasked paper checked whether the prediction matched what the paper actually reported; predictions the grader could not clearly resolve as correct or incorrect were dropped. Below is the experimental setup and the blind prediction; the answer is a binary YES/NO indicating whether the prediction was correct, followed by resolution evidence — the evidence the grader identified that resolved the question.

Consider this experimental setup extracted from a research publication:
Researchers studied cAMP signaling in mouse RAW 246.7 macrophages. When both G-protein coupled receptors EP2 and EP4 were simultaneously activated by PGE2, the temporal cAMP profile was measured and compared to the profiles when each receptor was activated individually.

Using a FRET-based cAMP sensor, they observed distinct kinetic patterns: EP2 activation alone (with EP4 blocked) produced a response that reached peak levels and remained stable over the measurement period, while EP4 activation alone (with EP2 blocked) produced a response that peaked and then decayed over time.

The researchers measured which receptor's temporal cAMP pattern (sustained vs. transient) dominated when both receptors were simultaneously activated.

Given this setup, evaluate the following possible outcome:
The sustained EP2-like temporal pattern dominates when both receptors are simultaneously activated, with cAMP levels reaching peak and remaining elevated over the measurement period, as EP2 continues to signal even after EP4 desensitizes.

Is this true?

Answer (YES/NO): NO